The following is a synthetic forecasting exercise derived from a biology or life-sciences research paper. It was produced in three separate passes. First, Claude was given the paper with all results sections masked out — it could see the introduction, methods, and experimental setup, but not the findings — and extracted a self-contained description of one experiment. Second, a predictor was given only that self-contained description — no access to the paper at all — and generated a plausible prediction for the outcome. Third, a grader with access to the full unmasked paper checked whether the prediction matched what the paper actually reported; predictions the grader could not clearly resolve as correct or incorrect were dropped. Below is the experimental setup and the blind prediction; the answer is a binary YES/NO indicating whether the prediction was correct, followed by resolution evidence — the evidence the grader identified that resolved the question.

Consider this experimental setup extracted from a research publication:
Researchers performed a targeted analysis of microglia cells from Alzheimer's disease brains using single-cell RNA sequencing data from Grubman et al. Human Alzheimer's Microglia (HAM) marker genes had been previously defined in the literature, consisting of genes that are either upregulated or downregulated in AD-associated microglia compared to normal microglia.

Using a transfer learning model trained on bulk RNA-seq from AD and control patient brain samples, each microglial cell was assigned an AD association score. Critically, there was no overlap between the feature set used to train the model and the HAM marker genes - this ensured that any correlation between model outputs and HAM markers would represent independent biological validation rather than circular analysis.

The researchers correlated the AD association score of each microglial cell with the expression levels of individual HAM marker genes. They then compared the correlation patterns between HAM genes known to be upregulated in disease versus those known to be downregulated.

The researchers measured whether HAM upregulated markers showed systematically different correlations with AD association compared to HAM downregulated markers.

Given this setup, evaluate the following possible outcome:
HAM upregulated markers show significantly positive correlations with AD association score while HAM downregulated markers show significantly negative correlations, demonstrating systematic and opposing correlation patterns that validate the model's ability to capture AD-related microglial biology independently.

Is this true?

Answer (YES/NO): NO